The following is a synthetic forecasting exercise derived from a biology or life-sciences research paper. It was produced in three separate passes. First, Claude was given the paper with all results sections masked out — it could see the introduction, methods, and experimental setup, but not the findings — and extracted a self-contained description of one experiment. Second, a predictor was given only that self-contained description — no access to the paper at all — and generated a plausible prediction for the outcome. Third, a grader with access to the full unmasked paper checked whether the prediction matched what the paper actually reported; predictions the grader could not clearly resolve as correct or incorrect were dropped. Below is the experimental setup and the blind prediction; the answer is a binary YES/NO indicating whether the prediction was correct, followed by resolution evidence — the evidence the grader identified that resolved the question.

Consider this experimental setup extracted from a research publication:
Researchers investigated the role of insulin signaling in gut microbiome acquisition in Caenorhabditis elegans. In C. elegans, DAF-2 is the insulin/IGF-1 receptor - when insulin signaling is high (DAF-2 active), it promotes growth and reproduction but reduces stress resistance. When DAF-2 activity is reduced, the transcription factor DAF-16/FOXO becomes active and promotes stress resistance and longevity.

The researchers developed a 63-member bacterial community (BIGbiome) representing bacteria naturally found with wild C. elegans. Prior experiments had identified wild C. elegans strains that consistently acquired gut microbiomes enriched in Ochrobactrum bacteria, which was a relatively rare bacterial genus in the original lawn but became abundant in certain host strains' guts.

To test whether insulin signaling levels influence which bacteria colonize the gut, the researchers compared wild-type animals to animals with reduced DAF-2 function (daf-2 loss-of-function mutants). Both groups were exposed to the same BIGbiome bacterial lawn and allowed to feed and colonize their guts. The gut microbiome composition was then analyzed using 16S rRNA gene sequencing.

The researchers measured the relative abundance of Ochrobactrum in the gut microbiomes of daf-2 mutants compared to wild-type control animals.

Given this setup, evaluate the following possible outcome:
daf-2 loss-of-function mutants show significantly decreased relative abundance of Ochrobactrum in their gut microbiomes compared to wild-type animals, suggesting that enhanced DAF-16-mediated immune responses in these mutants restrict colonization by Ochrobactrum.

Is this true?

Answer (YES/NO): NO